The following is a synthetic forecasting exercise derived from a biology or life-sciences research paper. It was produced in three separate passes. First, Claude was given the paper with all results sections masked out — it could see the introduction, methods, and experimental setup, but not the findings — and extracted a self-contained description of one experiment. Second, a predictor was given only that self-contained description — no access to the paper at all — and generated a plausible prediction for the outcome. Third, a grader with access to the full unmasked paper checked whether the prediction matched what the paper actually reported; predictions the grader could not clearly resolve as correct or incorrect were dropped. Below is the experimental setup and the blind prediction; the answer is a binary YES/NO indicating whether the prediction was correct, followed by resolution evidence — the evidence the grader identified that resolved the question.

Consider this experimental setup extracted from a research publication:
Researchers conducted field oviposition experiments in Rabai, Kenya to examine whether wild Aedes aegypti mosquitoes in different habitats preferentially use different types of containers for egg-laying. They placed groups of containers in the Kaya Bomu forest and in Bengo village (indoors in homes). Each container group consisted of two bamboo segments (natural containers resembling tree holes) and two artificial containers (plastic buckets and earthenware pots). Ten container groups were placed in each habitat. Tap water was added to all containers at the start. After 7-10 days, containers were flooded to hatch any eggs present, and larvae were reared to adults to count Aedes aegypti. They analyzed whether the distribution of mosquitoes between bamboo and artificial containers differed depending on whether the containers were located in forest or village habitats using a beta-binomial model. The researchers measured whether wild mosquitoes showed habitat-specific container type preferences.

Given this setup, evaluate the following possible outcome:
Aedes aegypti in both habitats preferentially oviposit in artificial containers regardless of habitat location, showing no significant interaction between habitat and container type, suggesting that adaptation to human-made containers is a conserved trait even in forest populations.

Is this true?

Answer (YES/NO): NO